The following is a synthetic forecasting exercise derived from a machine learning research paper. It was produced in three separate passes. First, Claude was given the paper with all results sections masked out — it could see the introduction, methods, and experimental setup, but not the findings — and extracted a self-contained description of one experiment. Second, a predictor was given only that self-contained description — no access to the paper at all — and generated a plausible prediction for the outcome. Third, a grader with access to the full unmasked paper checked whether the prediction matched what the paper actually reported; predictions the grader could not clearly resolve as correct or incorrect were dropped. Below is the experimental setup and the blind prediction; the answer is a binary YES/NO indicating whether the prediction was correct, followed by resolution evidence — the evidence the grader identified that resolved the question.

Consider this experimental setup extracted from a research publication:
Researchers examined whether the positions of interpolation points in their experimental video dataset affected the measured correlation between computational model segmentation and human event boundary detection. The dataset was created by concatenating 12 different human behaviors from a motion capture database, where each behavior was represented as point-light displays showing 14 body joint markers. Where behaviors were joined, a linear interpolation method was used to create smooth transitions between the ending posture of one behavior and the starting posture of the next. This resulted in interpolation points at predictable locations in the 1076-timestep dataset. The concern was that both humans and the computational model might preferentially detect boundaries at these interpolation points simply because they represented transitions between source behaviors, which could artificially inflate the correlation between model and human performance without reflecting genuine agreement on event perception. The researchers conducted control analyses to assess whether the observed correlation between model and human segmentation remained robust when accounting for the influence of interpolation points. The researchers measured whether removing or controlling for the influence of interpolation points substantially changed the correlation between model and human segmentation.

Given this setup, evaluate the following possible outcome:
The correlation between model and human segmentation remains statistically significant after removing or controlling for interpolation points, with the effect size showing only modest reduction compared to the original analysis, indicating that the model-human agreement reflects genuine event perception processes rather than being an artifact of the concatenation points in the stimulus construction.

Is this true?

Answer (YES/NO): NO